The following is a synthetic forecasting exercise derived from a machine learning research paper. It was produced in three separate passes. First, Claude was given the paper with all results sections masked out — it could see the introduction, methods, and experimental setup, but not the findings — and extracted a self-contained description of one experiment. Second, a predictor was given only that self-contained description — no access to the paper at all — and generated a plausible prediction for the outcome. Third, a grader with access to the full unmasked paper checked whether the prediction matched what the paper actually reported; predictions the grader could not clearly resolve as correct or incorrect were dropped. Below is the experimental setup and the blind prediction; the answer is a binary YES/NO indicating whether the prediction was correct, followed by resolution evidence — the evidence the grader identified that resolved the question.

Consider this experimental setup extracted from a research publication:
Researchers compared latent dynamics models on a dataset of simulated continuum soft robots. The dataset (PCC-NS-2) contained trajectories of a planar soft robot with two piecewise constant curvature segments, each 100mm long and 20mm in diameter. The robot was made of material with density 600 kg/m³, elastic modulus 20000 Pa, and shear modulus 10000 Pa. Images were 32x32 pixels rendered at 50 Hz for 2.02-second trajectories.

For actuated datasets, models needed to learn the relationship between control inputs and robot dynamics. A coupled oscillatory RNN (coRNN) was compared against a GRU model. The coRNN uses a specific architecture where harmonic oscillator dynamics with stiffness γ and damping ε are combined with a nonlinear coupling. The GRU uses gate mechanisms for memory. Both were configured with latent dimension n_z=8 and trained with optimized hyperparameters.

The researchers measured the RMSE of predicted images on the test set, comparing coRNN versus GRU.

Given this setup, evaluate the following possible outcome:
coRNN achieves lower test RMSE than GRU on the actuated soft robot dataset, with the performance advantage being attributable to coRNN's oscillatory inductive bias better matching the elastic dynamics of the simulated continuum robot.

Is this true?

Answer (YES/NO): NO